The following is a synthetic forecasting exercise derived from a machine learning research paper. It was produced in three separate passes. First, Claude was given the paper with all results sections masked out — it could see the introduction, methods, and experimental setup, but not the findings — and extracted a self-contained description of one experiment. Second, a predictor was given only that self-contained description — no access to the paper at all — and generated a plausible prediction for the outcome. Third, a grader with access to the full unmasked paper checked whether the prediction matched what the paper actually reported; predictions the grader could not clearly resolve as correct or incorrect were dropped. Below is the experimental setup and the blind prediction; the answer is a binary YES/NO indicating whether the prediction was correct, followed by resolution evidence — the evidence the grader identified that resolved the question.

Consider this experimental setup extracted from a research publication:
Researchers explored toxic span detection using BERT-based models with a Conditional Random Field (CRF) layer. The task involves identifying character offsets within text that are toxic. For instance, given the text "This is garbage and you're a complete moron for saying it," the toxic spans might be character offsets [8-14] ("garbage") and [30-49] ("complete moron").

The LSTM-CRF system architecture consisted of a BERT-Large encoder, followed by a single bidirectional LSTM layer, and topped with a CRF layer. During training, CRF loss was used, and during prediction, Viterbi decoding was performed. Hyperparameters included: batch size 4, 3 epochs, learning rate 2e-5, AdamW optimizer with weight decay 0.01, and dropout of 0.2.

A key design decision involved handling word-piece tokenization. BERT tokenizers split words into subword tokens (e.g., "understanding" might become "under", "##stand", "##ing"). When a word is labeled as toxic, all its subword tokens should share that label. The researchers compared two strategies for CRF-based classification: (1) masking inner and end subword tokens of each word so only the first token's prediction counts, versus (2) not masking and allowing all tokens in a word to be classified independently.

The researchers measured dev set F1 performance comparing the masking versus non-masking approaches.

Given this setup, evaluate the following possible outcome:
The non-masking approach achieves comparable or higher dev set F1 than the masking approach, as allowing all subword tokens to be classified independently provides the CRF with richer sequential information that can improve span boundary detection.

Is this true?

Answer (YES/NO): YES